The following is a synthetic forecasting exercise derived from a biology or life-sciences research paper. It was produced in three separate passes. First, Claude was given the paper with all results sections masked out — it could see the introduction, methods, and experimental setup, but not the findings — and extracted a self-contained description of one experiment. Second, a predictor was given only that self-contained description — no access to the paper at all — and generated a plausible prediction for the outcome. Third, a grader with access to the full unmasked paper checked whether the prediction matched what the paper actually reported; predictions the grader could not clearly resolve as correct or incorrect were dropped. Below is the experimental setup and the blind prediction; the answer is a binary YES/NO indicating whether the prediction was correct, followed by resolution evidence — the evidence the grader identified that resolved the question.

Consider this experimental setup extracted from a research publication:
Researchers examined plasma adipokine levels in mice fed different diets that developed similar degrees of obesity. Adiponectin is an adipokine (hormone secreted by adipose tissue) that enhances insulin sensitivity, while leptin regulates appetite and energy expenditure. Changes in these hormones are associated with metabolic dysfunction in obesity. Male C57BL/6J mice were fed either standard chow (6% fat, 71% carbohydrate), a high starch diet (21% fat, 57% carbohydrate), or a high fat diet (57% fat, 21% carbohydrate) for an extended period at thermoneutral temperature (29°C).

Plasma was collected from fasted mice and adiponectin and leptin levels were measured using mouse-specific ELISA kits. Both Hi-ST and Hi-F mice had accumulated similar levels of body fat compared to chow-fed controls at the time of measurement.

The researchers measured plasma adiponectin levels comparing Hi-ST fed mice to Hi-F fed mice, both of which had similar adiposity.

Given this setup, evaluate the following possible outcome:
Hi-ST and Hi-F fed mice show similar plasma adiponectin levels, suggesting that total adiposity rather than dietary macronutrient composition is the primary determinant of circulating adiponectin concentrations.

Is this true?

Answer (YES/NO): YES